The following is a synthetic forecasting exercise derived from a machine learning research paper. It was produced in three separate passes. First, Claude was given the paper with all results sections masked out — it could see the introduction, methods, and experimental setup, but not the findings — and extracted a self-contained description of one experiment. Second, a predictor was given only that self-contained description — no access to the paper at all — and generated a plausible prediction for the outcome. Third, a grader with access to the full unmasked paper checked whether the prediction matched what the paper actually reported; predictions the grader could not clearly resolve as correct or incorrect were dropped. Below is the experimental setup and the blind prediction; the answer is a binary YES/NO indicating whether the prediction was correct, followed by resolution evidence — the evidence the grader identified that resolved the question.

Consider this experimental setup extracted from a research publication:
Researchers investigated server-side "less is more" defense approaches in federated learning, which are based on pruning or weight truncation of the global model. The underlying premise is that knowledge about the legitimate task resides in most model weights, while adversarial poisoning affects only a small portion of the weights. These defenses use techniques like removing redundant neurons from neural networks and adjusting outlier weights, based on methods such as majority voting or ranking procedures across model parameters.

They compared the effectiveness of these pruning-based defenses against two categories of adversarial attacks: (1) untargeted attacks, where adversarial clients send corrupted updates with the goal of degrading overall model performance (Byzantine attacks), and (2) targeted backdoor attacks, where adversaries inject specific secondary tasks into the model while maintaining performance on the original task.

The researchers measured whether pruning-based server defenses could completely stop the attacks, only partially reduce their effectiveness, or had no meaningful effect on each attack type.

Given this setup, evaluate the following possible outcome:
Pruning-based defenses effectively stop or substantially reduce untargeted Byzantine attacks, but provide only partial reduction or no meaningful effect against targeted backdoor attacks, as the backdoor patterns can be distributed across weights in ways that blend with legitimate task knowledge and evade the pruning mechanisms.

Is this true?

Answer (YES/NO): YES